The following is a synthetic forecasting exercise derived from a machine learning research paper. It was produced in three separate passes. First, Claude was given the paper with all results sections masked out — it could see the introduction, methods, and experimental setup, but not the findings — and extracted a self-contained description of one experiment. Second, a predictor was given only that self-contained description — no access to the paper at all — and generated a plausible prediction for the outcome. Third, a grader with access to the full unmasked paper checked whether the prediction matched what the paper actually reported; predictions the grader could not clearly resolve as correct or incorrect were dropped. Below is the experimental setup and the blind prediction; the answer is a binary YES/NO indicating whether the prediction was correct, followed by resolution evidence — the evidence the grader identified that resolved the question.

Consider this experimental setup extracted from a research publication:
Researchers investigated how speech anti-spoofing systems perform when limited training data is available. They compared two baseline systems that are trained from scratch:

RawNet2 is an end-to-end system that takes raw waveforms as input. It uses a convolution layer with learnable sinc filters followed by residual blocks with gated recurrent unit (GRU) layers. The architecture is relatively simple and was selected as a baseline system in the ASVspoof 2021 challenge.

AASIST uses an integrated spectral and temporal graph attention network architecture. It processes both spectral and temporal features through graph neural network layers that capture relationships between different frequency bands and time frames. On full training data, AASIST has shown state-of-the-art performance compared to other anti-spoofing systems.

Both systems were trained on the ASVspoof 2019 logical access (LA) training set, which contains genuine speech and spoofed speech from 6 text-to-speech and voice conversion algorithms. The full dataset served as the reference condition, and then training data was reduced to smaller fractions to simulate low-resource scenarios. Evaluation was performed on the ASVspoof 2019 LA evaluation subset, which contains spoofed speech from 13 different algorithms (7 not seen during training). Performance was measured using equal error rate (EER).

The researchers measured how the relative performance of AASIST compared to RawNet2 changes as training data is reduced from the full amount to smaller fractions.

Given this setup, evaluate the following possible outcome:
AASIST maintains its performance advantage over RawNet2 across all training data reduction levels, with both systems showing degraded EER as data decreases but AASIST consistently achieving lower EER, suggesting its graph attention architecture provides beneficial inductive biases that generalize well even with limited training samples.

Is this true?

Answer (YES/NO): YES